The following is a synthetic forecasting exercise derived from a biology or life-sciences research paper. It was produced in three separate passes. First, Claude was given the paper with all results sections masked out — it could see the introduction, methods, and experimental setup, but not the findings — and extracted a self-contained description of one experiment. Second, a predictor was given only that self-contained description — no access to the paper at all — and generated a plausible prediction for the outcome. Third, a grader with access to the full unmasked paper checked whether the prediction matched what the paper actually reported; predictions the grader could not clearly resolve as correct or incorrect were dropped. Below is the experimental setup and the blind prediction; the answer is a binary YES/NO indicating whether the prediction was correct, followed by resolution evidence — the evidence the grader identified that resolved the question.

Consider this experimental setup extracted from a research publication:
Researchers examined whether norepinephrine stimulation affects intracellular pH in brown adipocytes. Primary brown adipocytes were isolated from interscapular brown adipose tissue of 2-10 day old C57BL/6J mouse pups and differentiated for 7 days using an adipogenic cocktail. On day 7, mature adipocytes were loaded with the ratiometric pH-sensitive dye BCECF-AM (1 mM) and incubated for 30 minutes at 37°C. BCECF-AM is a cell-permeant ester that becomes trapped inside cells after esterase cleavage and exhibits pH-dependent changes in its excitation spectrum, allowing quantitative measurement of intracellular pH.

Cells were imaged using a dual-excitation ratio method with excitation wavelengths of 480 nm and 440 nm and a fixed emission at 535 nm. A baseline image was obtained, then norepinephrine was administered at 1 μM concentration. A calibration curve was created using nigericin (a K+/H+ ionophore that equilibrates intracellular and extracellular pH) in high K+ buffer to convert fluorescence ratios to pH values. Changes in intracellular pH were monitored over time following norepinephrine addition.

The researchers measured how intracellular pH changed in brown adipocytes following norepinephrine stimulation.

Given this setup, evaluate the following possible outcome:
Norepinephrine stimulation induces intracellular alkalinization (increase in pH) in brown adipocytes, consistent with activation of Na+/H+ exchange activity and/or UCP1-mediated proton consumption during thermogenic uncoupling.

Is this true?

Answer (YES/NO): YES